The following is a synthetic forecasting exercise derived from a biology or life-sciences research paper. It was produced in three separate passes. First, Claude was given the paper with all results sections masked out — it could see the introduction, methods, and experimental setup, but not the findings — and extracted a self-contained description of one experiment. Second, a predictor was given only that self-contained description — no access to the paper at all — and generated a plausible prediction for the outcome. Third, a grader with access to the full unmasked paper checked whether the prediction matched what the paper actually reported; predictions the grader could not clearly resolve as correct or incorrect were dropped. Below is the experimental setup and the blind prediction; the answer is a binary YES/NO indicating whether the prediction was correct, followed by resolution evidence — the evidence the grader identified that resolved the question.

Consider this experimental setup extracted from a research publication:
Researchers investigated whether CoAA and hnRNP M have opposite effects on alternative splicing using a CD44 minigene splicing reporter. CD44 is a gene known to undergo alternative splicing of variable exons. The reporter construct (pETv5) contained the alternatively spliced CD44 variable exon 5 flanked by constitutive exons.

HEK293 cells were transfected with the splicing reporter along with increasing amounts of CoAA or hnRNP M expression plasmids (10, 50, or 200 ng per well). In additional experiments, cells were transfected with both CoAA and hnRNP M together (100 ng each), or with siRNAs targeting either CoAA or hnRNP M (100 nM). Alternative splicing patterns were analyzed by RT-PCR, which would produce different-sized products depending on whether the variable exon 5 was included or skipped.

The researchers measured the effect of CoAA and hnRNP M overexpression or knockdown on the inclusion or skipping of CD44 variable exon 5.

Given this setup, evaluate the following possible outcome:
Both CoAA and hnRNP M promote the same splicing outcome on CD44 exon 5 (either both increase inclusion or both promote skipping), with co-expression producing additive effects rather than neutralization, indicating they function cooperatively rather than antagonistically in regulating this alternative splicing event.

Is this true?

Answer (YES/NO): NO